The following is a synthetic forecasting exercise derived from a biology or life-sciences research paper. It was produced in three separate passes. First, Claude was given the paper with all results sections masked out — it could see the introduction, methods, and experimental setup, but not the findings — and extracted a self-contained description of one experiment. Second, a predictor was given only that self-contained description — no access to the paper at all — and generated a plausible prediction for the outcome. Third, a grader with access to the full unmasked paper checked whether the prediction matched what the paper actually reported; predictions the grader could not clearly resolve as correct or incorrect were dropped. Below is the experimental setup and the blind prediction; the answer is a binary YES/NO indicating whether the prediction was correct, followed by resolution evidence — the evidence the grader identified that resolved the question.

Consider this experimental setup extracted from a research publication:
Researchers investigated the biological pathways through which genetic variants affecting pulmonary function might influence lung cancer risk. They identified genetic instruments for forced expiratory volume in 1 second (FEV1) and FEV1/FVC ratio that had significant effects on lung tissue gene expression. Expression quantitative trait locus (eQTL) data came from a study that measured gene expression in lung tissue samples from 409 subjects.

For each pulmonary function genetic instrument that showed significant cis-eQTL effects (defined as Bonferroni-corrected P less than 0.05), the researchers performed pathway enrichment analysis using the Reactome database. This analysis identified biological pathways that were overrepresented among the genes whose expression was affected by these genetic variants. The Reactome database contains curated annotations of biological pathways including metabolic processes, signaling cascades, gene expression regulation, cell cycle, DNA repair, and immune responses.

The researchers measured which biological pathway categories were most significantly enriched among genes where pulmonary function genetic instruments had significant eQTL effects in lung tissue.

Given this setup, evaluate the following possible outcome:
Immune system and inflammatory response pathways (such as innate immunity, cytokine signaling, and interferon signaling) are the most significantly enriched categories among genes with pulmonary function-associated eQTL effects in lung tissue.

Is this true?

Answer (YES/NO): NO